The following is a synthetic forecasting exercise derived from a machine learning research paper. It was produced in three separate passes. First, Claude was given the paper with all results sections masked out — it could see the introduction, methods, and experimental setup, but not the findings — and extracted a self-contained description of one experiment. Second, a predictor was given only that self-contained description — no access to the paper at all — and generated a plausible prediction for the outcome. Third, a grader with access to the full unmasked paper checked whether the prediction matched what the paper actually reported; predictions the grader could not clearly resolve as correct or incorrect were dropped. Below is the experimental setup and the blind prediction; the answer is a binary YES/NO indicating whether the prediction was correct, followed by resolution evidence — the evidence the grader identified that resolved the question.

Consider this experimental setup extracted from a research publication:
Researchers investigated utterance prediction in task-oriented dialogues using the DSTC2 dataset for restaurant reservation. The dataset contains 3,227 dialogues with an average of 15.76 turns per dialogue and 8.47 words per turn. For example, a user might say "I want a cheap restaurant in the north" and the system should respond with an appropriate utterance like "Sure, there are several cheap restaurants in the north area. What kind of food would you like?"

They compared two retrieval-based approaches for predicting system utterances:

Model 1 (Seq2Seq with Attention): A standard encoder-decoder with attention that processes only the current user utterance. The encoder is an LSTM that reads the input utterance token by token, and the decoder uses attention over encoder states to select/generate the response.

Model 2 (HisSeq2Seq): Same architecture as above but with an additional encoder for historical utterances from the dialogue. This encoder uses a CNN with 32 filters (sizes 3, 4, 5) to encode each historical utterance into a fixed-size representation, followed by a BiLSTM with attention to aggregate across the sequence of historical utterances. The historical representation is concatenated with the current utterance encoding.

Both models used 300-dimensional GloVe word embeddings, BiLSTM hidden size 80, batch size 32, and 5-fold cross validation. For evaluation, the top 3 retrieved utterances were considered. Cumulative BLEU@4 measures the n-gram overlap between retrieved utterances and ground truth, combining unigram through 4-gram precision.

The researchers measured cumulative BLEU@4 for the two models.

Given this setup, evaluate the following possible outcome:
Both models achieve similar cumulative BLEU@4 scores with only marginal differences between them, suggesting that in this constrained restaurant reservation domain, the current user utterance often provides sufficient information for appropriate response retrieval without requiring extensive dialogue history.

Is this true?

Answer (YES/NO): NO